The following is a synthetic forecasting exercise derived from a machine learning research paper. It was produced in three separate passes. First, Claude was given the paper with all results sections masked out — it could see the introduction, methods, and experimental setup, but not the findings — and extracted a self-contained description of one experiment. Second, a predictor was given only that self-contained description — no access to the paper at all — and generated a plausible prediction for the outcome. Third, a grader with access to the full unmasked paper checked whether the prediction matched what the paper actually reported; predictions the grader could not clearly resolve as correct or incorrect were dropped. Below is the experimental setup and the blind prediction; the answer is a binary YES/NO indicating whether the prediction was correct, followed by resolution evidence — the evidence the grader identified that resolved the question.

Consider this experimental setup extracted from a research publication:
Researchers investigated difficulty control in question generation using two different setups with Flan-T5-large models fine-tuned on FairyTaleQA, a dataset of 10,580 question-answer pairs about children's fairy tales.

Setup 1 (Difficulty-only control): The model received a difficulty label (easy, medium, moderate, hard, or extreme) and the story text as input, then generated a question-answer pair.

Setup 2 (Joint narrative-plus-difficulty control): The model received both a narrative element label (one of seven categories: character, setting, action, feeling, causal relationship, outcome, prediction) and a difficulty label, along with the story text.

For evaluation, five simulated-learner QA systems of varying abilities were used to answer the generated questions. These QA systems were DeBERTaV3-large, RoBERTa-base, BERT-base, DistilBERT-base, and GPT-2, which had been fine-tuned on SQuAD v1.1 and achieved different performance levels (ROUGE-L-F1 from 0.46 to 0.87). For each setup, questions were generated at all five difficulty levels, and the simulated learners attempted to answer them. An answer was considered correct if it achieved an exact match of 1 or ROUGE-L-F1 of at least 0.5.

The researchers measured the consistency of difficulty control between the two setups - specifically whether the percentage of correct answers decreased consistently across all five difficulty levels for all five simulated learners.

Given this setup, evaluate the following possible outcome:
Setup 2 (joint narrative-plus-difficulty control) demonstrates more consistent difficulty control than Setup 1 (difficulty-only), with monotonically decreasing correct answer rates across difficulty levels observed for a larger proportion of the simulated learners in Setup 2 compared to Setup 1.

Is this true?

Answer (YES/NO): NO